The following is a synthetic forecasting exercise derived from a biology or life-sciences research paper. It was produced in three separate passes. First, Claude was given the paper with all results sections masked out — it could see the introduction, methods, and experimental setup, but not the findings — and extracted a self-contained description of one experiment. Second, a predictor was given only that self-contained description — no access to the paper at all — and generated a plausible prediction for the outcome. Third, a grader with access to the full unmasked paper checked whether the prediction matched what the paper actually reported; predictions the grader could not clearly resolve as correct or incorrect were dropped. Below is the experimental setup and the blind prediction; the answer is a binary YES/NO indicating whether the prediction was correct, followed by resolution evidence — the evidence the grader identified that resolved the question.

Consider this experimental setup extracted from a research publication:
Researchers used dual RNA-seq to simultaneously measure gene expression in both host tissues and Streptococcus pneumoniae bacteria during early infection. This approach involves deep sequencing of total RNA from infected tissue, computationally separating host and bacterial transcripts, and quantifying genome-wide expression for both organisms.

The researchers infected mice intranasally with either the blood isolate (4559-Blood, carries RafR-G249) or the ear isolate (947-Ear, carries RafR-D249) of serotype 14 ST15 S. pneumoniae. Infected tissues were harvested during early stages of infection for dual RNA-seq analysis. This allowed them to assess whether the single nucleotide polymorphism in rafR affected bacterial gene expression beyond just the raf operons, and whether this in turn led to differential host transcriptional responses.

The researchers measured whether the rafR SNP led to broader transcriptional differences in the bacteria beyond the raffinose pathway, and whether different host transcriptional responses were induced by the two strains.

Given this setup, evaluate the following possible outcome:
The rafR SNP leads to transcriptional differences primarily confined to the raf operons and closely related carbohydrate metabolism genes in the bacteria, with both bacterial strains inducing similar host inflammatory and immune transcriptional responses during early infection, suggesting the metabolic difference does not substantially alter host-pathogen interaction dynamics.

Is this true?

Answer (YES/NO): NO